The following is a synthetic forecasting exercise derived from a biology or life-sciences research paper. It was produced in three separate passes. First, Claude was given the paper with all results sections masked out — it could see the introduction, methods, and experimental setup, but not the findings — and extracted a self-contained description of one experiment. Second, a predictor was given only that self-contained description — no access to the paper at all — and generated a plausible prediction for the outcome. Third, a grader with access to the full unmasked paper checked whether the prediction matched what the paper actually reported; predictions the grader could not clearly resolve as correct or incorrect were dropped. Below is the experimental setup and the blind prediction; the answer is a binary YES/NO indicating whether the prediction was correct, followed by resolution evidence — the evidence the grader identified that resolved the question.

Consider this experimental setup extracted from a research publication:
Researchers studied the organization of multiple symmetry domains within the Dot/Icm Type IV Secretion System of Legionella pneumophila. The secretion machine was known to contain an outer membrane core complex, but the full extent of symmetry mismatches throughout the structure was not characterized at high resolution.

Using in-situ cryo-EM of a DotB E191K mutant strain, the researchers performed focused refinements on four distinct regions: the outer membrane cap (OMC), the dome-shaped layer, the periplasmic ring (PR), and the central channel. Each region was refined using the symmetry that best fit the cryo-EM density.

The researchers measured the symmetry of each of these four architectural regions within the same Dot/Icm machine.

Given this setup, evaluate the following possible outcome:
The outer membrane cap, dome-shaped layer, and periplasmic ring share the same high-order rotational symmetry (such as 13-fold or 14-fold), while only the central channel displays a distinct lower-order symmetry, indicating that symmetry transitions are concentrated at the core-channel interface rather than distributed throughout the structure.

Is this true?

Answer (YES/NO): NO